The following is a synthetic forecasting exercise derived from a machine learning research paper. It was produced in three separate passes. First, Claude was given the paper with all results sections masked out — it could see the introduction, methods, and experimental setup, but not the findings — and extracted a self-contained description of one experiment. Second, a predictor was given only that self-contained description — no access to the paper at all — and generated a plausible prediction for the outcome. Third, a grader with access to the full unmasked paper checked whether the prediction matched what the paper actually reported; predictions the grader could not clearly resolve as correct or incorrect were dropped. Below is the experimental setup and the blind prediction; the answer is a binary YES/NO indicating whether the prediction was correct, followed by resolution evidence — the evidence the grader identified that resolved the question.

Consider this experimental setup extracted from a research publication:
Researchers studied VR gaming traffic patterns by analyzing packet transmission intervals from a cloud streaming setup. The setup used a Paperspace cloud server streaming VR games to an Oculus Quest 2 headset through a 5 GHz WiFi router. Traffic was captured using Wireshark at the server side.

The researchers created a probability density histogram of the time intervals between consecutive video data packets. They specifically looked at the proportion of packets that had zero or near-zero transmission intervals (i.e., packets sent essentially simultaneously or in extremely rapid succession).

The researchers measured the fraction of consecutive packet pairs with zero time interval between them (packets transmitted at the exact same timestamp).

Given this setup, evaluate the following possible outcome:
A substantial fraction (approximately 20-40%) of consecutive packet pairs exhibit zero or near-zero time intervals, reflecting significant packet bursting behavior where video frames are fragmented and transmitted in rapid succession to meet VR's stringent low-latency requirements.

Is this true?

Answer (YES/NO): NO